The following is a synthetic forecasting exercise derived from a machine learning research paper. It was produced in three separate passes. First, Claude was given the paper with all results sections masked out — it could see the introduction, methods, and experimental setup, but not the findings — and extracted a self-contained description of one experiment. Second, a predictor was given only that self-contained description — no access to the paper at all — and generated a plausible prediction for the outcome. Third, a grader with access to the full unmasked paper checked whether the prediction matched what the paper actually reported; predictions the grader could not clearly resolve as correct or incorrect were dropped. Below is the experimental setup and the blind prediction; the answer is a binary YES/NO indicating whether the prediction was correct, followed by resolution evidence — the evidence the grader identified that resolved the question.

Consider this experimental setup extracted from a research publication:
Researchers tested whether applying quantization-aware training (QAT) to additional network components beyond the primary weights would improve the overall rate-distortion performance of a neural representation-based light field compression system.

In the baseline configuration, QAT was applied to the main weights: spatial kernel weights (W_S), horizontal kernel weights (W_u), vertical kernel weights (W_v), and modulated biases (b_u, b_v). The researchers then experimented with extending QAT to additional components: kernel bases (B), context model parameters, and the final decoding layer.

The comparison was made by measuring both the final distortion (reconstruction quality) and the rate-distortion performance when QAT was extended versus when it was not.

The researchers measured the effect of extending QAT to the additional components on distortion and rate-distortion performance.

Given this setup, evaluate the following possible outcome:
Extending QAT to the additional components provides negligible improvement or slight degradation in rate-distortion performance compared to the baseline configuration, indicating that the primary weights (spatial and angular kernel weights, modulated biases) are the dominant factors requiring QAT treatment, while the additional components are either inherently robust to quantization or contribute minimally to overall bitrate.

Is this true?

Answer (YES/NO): NO